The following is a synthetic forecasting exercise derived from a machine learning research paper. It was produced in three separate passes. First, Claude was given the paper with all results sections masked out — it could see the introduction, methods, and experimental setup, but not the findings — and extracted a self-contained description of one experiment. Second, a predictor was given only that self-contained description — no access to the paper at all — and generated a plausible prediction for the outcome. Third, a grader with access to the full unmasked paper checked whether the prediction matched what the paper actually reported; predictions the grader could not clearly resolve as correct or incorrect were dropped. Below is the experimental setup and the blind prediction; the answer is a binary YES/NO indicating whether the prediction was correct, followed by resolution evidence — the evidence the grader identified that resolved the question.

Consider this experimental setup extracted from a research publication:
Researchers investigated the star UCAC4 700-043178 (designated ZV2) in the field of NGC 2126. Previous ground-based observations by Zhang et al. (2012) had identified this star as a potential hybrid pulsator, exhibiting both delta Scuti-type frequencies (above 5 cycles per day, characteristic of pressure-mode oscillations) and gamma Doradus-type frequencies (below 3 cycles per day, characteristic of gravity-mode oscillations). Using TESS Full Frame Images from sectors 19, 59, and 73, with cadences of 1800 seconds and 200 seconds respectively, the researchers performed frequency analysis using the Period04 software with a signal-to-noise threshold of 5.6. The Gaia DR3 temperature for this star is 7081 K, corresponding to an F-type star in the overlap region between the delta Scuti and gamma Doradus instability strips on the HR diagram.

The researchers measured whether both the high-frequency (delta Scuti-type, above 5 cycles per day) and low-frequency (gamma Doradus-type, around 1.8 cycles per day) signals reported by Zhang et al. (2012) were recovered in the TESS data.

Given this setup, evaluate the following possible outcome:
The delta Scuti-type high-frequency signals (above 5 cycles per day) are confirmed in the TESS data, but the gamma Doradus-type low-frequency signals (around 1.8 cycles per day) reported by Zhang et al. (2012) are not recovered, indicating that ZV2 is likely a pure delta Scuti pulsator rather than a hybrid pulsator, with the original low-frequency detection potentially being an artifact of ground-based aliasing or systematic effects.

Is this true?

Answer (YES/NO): NO